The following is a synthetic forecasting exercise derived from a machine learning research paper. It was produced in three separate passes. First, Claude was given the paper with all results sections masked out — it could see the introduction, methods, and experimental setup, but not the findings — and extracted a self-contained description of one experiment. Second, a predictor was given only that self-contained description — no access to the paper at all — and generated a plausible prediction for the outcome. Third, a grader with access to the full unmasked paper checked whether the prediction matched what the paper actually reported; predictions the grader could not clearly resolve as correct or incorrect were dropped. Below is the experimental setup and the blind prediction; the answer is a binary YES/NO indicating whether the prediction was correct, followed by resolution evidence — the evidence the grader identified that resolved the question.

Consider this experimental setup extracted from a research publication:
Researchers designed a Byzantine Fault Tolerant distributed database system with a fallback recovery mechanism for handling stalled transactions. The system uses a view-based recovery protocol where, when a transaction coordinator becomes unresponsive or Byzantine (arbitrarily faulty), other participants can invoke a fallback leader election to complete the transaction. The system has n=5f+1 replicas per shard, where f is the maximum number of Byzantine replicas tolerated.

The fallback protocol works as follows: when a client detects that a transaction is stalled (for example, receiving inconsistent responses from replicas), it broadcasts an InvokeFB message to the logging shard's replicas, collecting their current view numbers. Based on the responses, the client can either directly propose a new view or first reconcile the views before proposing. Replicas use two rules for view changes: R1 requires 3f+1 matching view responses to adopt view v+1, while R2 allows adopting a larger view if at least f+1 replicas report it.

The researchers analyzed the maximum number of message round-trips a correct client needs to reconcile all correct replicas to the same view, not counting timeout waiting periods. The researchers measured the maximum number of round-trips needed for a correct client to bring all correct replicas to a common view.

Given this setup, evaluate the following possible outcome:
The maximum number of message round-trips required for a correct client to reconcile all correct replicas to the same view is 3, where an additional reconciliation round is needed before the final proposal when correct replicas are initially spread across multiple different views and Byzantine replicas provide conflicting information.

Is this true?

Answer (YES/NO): NO